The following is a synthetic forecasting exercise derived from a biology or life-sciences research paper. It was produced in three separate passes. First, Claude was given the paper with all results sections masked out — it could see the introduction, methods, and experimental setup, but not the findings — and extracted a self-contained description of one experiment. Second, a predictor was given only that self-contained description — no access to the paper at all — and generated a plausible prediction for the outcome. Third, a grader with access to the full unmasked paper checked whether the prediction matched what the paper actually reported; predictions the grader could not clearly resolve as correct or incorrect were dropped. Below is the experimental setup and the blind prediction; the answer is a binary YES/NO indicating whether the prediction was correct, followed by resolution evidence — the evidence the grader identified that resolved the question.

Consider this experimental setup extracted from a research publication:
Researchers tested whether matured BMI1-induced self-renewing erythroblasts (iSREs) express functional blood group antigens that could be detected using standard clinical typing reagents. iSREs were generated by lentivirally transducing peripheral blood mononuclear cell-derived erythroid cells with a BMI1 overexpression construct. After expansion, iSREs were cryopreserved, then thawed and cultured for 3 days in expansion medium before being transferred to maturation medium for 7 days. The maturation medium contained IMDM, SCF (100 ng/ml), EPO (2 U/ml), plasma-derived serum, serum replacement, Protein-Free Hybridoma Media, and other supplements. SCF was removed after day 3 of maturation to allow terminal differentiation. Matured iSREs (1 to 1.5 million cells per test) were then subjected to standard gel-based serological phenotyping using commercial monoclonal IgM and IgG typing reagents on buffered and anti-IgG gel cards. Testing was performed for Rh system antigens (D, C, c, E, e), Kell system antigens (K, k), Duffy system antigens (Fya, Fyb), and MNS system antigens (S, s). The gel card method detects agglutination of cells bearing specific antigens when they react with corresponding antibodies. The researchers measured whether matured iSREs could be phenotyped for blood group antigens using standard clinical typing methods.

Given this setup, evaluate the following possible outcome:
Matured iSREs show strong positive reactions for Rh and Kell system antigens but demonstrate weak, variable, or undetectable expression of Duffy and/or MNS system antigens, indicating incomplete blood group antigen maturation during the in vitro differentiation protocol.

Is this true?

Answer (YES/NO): NO